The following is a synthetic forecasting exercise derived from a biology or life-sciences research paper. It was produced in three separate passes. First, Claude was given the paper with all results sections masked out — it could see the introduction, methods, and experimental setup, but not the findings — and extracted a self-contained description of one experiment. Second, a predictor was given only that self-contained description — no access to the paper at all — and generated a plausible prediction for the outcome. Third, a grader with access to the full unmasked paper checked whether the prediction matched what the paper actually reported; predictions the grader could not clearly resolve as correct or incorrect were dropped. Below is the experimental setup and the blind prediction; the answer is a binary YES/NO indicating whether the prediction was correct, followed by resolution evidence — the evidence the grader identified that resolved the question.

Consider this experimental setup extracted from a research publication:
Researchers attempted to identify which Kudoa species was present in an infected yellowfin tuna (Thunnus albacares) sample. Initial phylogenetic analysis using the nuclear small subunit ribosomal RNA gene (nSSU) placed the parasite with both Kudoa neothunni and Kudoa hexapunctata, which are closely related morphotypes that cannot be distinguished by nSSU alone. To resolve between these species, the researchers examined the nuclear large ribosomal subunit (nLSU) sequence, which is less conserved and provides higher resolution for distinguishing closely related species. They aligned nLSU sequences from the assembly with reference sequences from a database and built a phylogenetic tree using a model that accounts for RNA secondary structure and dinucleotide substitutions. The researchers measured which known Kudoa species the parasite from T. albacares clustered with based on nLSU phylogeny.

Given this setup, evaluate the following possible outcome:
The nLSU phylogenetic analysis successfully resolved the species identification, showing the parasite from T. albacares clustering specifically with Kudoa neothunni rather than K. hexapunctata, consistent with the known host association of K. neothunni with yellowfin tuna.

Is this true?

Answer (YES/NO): YES